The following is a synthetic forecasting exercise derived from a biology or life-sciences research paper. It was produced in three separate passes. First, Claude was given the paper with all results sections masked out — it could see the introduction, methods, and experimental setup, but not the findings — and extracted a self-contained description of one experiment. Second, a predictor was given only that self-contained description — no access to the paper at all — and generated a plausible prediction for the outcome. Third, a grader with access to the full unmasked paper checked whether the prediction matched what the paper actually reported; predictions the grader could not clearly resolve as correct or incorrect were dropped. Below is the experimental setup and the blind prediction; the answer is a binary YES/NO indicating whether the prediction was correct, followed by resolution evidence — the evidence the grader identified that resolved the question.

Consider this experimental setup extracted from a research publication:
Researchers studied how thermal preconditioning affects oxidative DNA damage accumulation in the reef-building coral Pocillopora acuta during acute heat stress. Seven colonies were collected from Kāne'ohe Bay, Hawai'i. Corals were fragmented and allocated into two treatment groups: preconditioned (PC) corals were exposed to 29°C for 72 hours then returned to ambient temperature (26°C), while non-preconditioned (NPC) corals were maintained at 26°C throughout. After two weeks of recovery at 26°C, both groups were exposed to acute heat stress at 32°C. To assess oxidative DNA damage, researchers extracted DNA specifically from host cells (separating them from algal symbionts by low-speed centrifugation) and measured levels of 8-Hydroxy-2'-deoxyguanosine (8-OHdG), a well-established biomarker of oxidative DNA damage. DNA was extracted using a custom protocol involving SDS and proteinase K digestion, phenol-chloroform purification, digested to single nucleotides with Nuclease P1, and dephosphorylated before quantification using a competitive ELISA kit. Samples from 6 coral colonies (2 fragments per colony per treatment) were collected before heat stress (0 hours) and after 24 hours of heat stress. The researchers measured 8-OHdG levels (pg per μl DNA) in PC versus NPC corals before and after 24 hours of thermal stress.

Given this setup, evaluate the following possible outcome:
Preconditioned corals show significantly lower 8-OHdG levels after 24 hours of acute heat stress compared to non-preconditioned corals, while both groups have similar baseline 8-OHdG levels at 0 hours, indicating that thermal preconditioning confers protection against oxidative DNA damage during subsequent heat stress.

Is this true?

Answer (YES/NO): YES